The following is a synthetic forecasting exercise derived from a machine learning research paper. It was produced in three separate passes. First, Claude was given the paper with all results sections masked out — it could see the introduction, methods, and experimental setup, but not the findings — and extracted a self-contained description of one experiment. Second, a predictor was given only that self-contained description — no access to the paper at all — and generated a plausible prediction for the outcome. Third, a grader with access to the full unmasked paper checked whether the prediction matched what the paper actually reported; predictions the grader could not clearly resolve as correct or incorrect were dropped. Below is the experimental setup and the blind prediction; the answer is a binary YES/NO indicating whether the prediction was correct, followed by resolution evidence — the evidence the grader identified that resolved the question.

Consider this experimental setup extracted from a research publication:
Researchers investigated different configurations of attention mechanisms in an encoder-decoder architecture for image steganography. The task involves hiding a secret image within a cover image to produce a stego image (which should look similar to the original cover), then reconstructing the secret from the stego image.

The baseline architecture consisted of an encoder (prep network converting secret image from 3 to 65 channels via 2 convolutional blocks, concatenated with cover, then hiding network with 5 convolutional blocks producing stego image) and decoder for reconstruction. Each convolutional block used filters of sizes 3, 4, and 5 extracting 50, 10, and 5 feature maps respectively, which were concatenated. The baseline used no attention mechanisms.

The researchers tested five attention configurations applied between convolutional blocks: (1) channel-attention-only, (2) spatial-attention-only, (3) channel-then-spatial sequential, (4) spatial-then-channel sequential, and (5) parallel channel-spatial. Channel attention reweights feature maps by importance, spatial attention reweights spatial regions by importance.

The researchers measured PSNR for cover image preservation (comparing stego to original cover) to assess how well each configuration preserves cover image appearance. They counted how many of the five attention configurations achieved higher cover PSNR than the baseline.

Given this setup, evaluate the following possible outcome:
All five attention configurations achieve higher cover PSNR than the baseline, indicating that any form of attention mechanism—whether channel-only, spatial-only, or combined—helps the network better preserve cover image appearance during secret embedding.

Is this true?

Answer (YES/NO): NO